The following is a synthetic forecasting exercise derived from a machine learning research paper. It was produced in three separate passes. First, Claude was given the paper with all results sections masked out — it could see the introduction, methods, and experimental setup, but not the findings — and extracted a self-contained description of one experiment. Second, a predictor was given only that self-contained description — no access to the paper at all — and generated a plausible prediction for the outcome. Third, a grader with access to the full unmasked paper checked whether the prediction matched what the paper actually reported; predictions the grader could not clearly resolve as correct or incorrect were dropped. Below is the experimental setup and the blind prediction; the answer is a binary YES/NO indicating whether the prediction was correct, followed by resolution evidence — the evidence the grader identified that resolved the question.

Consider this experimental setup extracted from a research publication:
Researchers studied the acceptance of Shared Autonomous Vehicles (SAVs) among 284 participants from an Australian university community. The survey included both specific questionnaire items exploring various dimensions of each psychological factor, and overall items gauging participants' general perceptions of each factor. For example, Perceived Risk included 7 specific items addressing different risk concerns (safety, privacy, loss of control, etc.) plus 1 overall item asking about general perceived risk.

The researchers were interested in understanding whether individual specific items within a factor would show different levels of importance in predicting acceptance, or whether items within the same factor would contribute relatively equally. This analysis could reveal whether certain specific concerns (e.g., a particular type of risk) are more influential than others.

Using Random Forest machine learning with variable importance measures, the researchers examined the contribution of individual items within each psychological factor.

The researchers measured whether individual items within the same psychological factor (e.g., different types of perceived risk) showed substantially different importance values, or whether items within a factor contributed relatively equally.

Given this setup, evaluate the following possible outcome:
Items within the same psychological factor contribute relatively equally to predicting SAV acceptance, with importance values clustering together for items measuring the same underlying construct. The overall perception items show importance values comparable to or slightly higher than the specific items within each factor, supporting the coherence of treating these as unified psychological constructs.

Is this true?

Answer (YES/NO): NO